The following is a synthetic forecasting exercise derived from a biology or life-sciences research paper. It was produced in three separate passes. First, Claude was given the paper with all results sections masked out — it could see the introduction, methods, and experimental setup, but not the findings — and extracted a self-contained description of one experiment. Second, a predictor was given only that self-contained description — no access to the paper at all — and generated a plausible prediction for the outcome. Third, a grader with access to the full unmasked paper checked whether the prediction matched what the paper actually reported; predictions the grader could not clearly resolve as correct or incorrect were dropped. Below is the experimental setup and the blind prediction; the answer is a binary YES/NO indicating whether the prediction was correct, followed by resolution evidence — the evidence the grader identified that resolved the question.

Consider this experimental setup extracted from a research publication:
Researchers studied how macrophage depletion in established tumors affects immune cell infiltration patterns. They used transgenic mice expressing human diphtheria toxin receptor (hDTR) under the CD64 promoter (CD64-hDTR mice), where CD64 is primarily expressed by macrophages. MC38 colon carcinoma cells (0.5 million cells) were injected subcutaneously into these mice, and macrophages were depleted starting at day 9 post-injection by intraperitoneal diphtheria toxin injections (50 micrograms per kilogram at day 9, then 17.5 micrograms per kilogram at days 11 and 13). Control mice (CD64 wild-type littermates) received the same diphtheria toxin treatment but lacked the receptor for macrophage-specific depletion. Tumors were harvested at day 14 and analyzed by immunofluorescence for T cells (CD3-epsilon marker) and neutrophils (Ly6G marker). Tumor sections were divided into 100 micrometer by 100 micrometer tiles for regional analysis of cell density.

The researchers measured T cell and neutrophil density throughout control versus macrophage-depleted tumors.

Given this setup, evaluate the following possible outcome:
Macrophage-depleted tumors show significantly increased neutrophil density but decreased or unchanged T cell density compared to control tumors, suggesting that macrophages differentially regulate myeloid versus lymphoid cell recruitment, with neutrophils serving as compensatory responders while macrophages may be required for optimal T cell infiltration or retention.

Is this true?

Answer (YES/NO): NO